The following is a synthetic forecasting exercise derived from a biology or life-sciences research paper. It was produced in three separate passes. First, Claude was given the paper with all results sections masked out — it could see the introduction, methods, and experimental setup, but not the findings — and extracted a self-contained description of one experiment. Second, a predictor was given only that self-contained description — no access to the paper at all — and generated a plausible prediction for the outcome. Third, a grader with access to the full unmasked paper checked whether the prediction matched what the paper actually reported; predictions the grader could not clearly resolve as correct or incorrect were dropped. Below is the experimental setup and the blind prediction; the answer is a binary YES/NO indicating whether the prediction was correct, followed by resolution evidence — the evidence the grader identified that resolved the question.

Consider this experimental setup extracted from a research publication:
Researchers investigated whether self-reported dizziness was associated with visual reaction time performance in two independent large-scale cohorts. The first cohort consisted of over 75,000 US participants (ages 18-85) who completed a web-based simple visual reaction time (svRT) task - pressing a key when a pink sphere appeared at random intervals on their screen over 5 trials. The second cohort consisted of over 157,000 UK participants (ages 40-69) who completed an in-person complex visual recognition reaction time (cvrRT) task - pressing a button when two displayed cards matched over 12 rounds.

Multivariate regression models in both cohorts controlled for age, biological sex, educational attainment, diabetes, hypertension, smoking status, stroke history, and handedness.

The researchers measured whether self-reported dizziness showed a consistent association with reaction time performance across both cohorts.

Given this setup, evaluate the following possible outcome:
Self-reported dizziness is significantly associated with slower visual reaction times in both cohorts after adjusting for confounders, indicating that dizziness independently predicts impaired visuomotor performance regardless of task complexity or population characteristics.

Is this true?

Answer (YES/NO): YES